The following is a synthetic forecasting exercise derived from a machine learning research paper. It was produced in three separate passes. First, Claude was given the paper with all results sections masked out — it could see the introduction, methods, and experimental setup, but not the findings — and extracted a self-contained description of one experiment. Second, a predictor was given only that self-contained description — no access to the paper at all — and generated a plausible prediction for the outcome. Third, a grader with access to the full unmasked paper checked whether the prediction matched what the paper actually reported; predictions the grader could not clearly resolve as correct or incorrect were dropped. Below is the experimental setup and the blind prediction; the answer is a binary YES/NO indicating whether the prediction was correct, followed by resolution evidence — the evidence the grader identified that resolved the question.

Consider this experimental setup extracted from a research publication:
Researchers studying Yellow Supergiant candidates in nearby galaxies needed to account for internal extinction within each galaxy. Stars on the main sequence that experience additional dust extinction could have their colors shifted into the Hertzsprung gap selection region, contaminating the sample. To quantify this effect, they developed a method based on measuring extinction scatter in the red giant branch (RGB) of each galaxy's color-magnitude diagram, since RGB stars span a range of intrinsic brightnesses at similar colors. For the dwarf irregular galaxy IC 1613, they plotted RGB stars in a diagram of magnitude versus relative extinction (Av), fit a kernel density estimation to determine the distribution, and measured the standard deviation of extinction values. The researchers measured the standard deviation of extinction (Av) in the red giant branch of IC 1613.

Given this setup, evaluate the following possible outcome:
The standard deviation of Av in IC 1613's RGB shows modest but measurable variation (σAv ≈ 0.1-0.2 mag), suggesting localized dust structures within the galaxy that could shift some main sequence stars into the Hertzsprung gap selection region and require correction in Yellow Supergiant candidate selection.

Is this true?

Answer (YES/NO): NO